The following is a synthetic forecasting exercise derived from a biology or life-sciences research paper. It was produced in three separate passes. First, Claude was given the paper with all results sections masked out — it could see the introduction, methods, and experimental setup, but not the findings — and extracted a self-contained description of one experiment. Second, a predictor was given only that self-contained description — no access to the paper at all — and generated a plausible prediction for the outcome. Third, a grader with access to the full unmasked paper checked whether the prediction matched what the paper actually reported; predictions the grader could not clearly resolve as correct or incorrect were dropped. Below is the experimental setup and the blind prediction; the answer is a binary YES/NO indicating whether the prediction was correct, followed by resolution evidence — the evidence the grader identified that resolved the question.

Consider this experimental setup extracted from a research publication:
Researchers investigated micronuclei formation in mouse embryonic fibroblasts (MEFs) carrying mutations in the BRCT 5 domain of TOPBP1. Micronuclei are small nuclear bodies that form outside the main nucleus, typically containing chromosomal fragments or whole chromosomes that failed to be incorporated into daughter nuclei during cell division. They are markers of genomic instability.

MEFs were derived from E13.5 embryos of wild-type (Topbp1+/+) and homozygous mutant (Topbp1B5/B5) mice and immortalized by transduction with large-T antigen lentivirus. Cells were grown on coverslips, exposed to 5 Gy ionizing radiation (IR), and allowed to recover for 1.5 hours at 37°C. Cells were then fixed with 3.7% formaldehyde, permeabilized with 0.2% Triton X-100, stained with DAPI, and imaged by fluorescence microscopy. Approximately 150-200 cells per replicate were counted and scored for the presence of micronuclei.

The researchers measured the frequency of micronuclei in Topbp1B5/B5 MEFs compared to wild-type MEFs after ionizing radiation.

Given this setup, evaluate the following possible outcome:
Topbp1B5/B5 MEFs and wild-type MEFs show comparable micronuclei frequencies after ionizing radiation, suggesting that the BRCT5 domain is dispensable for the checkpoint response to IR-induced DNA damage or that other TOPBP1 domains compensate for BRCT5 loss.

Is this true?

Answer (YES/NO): YES